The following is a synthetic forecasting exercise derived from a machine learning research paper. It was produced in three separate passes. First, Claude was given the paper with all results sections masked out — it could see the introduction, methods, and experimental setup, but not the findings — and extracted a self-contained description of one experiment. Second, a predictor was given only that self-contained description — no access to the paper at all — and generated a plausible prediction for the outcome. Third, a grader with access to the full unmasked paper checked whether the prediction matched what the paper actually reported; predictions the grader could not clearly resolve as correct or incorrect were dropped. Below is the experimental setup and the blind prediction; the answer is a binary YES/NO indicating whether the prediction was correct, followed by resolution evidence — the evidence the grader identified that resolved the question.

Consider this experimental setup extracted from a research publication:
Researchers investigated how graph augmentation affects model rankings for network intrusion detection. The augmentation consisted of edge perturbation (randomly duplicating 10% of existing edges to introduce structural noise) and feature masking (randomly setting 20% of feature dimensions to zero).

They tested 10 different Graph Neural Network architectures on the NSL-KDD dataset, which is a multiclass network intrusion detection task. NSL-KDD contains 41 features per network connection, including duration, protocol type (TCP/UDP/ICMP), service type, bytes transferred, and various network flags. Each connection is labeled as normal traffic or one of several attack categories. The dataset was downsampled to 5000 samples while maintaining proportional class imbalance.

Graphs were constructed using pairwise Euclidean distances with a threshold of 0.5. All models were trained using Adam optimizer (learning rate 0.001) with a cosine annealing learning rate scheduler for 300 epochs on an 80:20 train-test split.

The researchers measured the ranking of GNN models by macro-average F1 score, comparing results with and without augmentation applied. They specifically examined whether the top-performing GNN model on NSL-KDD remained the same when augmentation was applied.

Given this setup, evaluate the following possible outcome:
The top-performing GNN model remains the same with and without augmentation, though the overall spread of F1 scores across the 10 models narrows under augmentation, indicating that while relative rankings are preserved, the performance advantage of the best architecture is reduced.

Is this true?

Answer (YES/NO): NO